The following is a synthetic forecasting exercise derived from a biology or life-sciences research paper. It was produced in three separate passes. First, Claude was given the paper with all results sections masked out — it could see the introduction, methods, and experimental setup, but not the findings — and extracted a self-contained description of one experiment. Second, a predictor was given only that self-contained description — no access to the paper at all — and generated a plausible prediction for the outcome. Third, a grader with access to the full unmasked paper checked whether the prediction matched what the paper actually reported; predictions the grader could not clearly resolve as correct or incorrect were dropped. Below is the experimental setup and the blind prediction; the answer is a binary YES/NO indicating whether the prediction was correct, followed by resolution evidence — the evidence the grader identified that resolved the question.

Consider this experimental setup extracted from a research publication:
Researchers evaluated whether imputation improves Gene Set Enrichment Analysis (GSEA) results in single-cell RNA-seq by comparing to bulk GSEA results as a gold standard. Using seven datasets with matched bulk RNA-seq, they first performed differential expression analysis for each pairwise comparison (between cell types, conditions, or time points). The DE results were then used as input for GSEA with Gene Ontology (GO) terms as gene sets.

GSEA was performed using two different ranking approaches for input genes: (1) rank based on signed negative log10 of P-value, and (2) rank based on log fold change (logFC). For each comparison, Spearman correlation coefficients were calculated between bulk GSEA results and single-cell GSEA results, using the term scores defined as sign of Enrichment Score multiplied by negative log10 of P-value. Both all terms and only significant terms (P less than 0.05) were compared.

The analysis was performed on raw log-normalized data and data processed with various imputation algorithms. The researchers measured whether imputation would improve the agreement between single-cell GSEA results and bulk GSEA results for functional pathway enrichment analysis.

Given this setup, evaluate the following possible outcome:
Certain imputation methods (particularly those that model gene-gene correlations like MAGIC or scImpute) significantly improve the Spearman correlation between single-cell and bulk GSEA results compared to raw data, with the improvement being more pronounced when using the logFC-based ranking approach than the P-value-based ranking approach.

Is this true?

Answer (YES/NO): NO